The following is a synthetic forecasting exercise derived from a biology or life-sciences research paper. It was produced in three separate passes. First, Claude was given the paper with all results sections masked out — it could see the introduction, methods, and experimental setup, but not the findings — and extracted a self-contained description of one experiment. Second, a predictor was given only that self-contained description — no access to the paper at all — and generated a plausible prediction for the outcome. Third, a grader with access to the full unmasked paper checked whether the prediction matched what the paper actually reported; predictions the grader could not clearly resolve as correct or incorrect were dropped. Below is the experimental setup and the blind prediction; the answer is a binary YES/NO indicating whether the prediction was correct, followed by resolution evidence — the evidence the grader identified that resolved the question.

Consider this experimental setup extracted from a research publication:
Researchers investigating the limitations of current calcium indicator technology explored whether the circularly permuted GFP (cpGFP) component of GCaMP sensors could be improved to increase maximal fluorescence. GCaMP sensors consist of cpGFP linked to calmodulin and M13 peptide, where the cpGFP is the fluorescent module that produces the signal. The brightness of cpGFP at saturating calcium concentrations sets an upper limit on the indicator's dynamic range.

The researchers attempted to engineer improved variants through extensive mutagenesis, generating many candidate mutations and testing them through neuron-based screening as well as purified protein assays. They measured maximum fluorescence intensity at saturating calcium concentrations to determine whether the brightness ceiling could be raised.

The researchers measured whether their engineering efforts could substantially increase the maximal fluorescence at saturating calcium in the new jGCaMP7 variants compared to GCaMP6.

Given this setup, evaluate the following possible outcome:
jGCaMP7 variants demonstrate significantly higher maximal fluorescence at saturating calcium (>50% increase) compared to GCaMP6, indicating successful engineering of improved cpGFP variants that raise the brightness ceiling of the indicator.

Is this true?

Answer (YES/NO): NO